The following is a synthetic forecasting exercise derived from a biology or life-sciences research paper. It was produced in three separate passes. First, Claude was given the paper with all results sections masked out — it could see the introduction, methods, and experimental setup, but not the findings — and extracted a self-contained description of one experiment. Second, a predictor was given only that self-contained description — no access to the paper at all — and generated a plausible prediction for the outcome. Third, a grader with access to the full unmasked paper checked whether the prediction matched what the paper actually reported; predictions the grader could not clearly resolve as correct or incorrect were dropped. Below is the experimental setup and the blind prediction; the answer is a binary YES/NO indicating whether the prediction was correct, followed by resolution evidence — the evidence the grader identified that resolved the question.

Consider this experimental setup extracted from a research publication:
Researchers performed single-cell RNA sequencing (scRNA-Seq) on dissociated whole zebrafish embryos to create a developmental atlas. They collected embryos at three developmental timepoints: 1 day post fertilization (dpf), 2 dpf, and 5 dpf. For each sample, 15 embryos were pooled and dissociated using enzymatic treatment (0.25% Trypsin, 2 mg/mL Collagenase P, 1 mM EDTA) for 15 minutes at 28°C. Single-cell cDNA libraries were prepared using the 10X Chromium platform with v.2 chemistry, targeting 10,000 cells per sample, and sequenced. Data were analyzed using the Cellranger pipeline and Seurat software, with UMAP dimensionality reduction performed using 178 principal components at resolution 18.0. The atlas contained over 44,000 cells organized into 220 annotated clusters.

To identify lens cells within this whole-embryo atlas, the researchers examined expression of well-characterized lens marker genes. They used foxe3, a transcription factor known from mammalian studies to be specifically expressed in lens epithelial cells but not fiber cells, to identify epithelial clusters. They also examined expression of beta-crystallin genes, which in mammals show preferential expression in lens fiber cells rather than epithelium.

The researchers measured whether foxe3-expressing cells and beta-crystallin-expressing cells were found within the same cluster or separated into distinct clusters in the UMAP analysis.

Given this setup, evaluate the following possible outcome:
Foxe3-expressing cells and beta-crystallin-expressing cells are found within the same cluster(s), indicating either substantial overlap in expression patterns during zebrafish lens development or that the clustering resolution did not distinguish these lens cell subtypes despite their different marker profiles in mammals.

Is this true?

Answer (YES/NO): NO